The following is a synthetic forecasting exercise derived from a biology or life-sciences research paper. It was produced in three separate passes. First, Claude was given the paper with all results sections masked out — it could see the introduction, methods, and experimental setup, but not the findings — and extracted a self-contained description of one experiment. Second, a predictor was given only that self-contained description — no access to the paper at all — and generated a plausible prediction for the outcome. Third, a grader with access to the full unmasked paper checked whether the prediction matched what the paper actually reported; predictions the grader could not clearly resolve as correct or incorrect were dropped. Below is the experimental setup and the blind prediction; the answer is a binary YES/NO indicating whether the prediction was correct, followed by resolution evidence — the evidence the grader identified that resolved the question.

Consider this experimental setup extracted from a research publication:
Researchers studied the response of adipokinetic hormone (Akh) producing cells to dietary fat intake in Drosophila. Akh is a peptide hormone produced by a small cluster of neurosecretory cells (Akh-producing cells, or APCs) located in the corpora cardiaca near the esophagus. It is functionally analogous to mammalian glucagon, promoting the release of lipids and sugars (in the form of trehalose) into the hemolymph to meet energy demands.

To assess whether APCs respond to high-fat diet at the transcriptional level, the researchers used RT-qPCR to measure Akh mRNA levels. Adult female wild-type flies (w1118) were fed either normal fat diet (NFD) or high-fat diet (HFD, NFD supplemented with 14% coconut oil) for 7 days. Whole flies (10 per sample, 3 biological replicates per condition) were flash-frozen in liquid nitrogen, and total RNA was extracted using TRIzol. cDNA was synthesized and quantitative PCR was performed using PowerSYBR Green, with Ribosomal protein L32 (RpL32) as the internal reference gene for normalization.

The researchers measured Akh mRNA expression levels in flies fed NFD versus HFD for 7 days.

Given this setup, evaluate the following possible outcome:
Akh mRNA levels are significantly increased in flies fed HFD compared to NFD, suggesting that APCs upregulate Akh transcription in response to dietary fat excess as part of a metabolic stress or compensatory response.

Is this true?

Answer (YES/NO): YES